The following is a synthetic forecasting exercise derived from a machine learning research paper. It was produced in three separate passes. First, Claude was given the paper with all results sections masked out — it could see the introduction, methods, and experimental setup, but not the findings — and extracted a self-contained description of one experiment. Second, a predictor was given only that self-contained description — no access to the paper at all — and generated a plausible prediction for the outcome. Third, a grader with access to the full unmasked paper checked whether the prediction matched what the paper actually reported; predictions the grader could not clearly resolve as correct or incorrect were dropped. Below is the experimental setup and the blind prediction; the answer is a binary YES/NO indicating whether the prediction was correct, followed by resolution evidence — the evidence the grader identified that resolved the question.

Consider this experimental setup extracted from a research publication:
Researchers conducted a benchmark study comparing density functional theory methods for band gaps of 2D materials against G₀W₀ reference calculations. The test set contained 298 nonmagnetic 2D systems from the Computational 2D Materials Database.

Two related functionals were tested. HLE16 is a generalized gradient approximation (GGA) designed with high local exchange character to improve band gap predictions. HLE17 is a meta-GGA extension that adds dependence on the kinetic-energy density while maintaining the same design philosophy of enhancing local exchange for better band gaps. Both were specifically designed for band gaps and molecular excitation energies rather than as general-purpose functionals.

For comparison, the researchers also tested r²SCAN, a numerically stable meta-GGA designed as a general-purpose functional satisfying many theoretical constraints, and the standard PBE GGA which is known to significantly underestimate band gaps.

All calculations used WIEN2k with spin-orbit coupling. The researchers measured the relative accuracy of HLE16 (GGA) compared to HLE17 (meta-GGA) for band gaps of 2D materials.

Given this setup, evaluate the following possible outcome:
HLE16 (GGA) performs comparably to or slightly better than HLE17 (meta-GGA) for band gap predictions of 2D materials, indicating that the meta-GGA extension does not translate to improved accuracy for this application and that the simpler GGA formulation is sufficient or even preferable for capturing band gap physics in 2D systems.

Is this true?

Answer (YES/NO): YES